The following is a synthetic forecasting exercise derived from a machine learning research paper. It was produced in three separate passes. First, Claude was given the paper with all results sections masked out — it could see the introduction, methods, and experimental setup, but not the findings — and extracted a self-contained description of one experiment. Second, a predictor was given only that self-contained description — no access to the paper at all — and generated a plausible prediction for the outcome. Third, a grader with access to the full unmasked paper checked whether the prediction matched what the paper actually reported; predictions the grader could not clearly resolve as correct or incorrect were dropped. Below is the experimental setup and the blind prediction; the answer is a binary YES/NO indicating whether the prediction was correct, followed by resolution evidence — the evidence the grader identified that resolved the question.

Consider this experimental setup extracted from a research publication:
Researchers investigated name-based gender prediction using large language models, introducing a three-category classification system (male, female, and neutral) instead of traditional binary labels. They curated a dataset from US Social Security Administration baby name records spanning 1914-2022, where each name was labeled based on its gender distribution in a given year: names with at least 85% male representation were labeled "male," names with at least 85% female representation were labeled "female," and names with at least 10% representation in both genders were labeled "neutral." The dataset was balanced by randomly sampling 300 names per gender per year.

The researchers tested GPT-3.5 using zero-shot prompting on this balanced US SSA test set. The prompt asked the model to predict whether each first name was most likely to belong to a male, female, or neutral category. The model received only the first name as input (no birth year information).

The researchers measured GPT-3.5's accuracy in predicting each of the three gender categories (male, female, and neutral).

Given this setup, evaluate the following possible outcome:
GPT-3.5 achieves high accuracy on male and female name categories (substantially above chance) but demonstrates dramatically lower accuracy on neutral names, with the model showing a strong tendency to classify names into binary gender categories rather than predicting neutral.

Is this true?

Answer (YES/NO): YES